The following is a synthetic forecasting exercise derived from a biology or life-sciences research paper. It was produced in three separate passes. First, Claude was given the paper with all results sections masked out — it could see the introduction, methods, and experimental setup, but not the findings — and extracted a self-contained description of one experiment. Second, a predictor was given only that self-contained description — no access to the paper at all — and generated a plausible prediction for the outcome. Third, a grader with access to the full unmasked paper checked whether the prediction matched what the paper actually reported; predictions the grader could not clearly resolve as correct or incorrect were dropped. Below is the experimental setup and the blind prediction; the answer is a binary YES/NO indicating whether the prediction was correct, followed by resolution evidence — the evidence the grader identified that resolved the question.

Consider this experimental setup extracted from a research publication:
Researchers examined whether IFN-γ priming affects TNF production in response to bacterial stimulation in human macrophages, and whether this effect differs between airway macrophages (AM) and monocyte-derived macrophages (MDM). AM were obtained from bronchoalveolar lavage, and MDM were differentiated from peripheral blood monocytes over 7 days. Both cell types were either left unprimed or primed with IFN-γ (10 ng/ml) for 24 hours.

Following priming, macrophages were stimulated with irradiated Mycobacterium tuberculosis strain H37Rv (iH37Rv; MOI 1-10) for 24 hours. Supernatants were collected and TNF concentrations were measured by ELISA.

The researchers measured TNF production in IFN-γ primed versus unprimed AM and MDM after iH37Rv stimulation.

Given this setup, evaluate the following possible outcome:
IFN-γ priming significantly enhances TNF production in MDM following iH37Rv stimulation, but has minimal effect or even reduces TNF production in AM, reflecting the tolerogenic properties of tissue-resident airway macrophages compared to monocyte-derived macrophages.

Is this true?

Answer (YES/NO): NO